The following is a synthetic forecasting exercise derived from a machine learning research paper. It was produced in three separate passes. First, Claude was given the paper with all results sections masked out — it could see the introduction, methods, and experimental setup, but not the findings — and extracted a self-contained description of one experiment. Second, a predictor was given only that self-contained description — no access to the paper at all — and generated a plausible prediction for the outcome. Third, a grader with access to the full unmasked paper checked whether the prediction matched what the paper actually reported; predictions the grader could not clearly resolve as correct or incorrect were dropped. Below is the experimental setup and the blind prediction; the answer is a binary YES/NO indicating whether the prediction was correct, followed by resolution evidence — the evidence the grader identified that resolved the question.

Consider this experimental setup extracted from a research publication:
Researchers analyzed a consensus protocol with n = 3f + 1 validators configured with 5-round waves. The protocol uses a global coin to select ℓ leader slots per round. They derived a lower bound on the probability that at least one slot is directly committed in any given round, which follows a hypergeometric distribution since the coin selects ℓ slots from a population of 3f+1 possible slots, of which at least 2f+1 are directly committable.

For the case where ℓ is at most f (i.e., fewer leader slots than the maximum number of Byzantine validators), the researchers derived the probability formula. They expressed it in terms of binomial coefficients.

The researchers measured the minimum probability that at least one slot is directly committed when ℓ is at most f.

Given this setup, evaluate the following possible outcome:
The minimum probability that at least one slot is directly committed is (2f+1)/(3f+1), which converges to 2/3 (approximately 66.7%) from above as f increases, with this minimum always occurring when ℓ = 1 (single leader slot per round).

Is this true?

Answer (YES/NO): YES